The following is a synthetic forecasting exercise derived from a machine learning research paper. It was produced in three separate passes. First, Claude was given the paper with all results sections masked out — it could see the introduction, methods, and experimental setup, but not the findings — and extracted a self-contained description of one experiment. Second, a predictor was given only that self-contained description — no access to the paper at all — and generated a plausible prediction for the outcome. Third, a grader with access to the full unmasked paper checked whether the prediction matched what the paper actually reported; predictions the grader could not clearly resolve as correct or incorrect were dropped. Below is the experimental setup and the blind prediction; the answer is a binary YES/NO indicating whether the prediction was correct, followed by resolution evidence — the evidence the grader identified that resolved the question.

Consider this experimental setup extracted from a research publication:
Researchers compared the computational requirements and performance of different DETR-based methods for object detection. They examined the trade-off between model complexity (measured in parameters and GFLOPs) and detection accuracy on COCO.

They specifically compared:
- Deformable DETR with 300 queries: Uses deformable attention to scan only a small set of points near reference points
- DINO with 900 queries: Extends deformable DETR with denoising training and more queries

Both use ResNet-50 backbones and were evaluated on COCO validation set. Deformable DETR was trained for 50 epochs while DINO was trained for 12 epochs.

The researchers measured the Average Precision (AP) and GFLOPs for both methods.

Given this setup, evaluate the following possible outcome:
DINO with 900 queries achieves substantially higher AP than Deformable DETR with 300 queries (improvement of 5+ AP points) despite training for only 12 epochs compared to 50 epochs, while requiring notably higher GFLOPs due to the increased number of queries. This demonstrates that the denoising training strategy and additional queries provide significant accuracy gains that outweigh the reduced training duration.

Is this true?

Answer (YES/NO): NO